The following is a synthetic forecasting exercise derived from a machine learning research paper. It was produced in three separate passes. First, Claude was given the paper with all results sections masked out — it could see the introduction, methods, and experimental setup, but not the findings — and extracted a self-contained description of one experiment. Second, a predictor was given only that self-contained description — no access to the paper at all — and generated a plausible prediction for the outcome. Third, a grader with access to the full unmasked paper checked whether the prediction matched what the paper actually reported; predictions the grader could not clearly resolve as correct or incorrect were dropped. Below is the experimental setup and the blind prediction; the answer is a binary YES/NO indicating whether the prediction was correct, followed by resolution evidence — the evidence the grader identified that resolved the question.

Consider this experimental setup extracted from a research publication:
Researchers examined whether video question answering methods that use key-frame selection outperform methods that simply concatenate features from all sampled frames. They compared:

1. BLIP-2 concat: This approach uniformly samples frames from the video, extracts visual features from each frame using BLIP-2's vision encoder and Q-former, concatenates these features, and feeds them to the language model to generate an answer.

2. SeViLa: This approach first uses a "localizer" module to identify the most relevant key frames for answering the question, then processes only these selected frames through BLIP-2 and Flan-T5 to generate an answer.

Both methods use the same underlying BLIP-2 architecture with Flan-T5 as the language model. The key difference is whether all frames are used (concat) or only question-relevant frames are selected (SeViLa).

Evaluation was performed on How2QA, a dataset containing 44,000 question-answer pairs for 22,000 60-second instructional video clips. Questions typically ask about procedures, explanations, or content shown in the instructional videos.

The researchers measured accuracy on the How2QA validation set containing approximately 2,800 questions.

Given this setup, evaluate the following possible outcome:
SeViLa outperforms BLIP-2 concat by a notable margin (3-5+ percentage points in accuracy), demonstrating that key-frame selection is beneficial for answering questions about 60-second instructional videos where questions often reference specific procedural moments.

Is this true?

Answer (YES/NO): NO